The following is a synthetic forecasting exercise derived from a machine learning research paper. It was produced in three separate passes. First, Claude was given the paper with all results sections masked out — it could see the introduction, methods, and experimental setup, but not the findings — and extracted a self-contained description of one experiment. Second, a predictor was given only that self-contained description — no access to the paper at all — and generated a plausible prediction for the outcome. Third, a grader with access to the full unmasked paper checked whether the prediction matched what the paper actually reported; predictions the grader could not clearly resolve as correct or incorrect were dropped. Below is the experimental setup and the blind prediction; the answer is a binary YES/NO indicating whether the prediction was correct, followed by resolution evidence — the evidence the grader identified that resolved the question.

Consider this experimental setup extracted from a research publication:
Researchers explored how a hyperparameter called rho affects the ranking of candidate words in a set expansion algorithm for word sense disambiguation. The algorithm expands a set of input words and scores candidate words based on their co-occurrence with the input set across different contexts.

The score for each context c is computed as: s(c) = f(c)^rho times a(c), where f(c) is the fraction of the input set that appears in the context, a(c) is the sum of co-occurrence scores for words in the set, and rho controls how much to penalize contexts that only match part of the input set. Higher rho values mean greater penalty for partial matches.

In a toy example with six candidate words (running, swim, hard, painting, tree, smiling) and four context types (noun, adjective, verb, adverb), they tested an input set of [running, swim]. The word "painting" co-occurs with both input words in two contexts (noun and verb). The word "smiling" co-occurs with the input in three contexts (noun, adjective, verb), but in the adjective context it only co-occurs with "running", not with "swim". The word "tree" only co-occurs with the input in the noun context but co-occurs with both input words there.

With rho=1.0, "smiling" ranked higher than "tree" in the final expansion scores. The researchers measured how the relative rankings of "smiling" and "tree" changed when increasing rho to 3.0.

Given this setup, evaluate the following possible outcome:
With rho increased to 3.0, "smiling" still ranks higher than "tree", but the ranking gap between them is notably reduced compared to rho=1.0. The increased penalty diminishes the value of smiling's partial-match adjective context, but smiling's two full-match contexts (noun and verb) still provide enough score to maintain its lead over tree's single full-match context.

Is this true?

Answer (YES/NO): NO